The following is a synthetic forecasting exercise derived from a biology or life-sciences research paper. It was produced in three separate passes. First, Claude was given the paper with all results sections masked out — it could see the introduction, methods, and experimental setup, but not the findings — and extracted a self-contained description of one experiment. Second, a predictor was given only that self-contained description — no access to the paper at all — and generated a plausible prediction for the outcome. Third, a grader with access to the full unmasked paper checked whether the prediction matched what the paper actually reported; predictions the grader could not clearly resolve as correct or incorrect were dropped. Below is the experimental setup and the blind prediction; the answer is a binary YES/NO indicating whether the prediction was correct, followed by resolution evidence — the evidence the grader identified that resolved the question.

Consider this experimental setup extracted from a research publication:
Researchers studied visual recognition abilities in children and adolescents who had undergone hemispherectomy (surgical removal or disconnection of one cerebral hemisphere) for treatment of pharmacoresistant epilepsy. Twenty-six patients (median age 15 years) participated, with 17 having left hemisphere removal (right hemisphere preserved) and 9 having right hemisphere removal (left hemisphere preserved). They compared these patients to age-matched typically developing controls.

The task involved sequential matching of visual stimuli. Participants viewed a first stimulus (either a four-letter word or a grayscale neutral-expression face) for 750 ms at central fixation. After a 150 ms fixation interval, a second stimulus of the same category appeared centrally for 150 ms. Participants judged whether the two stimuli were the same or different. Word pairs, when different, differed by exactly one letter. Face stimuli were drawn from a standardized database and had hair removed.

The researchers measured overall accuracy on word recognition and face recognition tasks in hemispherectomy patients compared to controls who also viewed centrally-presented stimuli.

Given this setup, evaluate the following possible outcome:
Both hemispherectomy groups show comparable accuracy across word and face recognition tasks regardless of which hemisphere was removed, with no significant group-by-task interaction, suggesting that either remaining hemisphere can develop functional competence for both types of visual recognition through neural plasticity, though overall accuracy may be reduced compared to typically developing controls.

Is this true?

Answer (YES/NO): YES